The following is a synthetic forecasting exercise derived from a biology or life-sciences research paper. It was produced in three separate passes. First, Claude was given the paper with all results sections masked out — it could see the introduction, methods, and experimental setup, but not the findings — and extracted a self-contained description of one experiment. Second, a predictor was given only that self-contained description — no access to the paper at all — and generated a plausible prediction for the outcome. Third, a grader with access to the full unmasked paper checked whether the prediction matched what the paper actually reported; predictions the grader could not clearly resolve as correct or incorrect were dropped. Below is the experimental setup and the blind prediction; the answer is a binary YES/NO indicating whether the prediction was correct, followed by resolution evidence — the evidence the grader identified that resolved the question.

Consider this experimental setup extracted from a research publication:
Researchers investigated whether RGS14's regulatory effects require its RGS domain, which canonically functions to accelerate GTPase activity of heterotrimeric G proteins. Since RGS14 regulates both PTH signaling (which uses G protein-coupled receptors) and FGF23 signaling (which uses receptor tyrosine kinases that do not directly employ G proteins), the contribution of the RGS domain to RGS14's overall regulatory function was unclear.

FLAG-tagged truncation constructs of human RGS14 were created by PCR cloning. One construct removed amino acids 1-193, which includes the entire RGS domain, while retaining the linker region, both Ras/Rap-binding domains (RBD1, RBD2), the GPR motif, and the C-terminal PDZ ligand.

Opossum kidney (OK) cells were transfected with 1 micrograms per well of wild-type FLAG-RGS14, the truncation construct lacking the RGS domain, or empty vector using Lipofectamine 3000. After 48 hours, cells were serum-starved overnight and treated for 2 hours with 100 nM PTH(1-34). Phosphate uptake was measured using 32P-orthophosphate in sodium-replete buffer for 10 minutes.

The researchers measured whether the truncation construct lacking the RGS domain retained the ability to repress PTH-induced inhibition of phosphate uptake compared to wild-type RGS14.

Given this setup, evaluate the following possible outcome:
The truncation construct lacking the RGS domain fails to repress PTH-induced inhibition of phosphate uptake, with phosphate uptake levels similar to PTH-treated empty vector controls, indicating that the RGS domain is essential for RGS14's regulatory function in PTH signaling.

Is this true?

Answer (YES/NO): NO